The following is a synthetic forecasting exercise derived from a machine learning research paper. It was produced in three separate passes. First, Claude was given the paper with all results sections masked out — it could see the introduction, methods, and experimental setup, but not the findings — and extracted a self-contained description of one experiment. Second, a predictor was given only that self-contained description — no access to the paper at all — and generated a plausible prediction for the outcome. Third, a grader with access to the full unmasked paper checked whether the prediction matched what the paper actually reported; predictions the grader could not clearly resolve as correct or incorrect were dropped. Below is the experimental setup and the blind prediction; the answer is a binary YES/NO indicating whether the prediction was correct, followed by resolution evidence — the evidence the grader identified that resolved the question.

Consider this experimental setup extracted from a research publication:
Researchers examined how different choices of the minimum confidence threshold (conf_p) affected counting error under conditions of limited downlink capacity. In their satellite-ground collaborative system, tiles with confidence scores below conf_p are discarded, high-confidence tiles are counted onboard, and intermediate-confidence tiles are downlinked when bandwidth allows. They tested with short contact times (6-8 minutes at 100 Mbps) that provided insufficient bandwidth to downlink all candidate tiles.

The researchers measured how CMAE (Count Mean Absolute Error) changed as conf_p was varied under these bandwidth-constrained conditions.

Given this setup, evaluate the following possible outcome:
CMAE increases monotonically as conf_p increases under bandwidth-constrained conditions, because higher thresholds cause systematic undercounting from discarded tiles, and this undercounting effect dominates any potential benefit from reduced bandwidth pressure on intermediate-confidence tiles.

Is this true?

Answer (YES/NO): NO